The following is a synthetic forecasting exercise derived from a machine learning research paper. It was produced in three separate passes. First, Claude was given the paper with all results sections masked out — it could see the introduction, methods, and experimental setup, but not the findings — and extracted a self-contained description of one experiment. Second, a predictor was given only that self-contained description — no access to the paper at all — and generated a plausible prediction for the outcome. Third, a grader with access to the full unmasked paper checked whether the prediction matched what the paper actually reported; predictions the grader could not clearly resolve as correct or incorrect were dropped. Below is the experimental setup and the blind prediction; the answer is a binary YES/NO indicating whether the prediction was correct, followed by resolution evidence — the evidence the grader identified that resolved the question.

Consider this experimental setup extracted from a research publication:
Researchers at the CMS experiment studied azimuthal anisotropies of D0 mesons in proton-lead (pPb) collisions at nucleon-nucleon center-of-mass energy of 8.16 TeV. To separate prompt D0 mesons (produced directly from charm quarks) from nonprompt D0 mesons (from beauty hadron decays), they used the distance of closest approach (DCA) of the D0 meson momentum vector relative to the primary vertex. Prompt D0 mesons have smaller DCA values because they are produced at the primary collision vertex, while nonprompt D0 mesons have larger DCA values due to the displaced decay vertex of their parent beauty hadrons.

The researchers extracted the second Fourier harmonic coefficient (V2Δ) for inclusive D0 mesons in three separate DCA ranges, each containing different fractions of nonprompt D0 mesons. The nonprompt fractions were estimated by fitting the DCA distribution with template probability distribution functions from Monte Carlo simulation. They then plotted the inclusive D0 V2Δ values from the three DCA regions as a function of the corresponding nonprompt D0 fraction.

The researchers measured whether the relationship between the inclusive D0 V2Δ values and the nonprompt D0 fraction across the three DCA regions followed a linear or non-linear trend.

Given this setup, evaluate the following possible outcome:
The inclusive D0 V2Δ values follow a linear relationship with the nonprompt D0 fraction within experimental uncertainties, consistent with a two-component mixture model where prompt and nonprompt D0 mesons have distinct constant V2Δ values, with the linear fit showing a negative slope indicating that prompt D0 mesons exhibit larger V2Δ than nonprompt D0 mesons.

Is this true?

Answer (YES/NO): YES